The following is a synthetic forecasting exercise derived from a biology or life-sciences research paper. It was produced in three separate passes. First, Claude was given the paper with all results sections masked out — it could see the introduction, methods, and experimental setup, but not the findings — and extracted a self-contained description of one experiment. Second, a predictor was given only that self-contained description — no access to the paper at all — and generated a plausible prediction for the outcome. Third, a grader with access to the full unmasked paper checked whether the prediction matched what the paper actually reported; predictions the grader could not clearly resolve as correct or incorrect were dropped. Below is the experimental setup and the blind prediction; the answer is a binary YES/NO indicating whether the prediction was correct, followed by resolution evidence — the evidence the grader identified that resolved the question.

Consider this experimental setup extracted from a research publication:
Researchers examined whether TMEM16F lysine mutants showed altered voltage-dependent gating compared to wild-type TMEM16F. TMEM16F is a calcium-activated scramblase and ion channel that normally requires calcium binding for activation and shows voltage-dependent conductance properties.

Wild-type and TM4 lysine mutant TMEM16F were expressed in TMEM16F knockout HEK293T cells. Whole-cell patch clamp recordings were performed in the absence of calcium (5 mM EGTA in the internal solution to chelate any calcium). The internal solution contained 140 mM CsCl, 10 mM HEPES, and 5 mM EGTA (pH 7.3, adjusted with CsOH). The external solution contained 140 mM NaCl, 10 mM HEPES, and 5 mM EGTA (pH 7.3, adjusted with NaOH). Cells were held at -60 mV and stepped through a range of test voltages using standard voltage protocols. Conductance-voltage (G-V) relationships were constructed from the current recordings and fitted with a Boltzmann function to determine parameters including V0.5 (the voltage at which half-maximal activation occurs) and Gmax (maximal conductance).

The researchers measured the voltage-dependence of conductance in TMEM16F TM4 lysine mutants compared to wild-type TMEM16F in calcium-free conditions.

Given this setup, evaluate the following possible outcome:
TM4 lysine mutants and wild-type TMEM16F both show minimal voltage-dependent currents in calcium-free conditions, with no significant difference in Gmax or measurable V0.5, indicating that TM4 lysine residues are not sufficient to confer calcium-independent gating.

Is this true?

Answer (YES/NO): NO